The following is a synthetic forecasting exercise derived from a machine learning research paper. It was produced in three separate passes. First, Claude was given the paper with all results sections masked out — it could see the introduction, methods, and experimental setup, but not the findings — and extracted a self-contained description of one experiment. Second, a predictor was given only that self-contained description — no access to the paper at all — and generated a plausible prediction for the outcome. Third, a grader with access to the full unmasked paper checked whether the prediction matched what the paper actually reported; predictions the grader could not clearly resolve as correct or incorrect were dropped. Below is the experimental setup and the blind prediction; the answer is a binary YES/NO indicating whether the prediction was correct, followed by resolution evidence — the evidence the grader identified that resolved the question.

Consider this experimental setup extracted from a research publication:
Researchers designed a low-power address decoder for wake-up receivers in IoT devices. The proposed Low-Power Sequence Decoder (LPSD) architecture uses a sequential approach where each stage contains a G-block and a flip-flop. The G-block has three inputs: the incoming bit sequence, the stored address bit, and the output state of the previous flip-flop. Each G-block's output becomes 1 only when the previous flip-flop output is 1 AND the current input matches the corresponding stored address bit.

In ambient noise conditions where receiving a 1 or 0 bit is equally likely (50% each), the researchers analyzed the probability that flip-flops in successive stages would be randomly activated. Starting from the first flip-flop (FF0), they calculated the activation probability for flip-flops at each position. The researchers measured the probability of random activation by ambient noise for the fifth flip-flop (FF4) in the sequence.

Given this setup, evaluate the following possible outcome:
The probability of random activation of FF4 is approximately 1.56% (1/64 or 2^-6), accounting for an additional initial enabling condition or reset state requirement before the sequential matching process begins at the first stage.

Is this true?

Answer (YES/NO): NO